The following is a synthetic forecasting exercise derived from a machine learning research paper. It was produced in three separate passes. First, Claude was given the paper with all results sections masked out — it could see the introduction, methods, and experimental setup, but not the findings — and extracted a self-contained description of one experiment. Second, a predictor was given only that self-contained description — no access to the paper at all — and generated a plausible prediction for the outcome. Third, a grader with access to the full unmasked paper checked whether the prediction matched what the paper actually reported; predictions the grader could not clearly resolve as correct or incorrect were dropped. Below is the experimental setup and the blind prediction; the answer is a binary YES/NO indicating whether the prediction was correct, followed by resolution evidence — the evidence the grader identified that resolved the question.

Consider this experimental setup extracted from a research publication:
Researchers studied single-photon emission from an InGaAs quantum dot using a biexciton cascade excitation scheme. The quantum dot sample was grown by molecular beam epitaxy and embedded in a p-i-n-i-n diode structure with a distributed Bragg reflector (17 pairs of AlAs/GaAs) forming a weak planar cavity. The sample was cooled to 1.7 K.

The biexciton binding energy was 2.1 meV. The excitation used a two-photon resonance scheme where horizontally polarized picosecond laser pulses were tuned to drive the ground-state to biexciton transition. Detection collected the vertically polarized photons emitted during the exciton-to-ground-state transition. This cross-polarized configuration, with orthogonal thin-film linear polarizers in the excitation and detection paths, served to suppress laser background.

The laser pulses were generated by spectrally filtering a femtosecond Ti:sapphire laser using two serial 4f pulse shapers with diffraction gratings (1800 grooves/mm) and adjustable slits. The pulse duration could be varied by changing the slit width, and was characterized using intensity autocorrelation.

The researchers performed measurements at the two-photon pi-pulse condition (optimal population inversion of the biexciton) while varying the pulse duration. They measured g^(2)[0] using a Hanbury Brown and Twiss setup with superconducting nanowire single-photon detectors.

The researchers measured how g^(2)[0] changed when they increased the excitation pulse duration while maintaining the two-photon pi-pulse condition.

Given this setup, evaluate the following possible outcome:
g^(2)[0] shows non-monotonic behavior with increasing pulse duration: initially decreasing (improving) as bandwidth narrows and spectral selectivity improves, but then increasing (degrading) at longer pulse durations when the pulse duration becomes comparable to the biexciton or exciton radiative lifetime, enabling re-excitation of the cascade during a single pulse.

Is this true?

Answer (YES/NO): NO